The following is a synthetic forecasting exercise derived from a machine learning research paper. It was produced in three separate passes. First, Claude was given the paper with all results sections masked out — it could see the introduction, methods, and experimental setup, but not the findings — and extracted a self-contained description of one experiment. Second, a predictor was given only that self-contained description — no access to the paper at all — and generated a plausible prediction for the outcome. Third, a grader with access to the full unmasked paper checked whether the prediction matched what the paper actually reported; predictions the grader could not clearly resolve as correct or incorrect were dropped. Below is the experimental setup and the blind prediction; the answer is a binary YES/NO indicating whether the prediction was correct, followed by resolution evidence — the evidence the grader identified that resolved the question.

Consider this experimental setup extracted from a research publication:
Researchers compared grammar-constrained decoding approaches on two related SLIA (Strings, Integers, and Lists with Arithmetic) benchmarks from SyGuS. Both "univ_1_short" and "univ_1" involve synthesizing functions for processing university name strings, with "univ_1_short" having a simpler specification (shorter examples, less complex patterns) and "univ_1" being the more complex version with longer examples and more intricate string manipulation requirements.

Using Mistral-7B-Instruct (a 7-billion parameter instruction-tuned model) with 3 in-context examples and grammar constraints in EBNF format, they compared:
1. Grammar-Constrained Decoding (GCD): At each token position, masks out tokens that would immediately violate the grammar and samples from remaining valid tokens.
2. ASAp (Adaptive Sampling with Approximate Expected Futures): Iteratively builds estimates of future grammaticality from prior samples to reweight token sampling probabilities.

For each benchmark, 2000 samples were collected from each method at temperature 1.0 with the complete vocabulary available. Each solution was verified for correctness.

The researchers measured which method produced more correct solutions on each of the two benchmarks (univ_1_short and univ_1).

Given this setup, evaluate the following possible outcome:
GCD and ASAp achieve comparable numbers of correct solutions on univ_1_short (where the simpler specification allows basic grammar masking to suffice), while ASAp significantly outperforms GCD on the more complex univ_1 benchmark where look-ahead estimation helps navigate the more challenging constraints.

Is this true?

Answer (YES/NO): NO